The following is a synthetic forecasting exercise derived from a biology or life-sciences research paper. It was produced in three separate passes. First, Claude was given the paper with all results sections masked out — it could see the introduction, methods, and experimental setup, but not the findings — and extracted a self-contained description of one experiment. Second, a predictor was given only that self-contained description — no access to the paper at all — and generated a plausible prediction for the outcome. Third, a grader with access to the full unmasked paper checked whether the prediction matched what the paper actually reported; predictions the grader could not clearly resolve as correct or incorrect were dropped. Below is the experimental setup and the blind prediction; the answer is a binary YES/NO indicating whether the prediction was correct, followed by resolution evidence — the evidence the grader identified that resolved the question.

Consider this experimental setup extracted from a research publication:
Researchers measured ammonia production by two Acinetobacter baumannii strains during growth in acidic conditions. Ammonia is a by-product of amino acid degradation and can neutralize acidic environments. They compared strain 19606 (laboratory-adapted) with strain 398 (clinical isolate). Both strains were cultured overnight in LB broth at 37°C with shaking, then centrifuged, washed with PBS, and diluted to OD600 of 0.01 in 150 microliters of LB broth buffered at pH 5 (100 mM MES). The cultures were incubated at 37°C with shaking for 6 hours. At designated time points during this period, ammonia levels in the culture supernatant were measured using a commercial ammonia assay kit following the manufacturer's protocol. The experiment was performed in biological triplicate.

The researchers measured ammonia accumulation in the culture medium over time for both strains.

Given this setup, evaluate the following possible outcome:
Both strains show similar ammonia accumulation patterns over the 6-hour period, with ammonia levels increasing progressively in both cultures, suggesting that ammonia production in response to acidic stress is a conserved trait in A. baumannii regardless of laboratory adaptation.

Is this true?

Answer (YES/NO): NO